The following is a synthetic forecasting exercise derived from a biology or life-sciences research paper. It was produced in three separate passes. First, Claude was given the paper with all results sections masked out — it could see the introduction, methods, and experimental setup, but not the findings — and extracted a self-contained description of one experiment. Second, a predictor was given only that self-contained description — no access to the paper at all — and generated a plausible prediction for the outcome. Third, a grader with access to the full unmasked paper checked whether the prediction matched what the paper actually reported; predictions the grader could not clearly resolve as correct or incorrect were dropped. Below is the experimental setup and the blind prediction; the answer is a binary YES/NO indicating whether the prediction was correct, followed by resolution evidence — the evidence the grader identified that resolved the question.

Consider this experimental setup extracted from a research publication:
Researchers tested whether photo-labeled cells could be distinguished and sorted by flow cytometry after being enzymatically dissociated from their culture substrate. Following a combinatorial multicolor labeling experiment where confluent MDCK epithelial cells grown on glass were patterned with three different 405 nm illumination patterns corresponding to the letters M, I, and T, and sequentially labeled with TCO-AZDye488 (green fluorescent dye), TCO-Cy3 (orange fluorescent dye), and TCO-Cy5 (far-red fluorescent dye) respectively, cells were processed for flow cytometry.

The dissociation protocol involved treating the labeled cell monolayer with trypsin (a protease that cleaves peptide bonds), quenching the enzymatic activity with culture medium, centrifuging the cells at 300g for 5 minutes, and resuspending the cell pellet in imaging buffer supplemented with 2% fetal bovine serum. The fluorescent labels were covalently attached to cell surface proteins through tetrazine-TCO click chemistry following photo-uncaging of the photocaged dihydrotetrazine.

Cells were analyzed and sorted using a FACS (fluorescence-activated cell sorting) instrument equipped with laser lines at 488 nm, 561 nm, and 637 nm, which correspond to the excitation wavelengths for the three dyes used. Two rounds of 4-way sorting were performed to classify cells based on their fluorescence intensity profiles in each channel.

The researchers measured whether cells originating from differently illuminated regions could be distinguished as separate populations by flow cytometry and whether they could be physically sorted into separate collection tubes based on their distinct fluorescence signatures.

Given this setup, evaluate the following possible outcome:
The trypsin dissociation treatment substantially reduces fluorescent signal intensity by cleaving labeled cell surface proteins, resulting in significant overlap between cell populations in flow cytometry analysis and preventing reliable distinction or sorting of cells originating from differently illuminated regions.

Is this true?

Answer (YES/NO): NO